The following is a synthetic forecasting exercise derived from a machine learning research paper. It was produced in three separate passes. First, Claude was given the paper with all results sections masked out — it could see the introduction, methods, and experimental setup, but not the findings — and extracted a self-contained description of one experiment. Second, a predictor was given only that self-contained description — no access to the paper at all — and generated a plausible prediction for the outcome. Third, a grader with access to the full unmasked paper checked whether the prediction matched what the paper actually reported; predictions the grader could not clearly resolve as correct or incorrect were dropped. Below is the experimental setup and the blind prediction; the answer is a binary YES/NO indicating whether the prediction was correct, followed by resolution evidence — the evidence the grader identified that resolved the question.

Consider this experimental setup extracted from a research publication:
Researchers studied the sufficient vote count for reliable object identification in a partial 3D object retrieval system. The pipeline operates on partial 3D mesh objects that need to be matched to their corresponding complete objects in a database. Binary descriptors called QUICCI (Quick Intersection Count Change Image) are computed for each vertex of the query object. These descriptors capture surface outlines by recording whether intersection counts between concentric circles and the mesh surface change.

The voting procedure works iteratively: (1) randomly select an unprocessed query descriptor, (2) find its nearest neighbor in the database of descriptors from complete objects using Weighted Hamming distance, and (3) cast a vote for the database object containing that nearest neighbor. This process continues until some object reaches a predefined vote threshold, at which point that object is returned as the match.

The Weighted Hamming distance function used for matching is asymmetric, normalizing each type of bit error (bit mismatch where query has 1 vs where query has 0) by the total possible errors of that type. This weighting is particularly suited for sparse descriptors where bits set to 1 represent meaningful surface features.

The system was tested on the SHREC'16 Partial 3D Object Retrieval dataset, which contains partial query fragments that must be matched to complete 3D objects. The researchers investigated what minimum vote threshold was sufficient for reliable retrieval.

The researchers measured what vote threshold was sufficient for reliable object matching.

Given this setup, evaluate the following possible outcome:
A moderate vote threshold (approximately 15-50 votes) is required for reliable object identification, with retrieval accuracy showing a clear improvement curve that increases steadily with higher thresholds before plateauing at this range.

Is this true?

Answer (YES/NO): NO